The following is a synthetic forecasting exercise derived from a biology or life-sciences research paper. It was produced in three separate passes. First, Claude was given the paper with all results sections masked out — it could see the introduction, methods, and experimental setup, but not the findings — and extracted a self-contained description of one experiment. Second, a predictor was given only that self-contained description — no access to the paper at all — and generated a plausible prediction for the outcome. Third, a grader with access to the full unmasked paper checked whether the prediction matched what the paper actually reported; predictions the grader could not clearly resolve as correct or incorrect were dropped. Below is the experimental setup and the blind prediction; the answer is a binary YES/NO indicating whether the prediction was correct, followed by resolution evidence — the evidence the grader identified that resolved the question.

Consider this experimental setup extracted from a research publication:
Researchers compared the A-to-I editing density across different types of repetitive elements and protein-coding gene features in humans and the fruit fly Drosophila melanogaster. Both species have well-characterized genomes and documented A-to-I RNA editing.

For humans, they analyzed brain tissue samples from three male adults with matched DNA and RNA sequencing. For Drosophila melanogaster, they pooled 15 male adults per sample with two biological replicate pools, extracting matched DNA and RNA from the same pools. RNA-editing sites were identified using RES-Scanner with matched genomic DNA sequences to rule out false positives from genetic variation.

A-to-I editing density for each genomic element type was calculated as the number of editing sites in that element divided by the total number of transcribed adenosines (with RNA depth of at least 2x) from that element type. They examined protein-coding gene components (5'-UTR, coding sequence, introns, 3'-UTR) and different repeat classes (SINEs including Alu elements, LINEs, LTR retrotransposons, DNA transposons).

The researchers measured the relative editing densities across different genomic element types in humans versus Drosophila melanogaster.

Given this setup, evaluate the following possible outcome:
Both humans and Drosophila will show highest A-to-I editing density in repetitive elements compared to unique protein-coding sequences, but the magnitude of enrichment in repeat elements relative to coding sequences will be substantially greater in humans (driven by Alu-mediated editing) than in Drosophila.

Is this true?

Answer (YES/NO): NO